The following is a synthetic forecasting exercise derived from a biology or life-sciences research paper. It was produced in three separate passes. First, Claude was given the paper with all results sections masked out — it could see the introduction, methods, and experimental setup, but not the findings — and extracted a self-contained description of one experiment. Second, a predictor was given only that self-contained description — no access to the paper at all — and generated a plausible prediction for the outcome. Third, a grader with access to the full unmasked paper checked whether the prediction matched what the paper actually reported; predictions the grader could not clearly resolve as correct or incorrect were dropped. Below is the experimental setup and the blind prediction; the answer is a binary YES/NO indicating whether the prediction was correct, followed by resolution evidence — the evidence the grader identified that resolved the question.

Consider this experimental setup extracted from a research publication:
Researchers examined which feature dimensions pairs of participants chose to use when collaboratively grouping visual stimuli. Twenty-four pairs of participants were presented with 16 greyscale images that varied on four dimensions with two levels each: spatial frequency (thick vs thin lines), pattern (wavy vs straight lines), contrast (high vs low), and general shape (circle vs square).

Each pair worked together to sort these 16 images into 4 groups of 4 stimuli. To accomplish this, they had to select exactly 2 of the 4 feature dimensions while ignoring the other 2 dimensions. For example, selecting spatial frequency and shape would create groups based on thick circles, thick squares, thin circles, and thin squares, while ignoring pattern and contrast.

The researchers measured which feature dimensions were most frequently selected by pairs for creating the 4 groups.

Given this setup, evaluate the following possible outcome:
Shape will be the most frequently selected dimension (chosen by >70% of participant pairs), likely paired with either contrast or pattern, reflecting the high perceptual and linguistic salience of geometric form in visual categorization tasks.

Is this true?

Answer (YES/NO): NO